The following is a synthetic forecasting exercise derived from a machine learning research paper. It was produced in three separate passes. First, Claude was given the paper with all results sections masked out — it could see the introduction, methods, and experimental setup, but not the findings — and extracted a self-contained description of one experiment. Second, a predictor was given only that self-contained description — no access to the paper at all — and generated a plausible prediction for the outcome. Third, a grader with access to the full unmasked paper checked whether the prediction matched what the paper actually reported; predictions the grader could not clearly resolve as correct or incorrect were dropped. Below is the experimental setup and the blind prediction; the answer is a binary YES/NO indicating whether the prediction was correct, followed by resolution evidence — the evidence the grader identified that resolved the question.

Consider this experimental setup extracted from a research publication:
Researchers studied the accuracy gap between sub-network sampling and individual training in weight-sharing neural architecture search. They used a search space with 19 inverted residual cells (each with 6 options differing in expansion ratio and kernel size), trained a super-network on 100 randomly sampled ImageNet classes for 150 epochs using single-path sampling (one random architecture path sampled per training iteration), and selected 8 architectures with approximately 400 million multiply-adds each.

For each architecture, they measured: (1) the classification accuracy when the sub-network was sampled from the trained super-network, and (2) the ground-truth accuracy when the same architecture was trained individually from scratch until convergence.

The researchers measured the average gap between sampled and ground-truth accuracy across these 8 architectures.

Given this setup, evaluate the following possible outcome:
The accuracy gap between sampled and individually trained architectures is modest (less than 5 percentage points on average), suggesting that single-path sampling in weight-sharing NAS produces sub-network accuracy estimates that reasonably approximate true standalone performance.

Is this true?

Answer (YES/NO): NO